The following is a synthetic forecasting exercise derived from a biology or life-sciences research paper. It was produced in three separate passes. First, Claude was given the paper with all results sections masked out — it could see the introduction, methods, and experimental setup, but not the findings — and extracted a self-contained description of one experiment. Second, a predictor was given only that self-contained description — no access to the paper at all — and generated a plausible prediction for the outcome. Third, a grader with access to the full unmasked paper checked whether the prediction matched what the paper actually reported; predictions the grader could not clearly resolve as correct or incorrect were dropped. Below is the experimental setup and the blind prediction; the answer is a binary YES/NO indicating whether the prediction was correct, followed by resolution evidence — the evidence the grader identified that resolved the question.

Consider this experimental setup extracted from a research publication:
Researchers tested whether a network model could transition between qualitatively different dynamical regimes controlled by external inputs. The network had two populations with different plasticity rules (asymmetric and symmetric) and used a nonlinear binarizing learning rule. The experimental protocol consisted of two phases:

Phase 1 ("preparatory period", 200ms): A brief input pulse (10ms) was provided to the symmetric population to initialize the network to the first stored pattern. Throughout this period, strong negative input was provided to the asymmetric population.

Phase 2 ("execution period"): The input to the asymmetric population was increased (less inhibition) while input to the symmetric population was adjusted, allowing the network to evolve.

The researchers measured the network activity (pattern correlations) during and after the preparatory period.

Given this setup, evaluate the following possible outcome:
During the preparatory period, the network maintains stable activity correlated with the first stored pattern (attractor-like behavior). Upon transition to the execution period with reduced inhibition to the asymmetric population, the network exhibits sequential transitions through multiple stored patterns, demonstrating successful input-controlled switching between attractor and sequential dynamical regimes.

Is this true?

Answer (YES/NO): YES